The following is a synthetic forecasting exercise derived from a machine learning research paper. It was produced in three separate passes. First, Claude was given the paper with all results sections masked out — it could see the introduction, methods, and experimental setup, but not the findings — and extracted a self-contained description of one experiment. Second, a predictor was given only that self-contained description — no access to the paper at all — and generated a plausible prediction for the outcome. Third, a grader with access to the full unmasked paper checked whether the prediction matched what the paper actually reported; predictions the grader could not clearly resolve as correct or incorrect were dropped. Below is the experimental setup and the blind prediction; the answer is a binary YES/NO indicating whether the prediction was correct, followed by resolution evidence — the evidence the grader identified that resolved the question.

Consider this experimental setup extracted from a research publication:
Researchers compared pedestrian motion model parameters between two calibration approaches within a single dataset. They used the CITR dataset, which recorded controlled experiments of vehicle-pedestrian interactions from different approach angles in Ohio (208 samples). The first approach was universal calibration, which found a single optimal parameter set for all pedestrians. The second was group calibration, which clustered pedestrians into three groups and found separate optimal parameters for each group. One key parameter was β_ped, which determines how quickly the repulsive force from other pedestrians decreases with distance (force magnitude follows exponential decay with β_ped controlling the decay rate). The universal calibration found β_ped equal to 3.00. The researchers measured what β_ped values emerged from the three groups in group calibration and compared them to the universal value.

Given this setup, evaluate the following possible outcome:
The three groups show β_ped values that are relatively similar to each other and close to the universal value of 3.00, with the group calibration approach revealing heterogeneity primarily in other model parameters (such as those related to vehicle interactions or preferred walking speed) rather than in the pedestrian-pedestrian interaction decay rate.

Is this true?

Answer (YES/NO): YES